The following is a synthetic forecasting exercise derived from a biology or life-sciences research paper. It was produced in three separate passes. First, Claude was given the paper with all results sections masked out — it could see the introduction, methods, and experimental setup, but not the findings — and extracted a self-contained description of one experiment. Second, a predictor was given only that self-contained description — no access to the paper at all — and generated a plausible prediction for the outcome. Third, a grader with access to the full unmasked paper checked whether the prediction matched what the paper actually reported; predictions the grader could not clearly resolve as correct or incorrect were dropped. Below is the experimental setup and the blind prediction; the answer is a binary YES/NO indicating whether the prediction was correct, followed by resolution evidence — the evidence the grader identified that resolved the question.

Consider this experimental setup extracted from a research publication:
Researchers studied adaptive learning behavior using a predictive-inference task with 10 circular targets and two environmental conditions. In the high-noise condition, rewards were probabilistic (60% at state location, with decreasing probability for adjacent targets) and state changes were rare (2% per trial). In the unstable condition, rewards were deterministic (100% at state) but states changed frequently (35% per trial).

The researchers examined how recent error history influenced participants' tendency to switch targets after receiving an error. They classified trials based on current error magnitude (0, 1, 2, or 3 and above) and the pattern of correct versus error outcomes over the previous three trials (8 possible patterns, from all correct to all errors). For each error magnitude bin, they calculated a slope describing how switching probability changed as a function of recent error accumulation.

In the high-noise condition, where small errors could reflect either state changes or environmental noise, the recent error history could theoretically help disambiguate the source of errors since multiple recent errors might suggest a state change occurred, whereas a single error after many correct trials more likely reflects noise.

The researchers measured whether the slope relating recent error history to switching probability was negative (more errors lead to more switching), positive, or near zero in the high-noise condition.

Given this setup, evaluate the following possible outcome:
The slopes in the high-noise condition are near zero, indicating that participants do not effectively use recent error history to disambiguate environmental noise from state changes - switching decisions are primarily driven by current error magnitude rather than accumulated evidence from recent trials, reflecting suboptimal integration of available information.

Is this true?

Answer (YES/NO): NO